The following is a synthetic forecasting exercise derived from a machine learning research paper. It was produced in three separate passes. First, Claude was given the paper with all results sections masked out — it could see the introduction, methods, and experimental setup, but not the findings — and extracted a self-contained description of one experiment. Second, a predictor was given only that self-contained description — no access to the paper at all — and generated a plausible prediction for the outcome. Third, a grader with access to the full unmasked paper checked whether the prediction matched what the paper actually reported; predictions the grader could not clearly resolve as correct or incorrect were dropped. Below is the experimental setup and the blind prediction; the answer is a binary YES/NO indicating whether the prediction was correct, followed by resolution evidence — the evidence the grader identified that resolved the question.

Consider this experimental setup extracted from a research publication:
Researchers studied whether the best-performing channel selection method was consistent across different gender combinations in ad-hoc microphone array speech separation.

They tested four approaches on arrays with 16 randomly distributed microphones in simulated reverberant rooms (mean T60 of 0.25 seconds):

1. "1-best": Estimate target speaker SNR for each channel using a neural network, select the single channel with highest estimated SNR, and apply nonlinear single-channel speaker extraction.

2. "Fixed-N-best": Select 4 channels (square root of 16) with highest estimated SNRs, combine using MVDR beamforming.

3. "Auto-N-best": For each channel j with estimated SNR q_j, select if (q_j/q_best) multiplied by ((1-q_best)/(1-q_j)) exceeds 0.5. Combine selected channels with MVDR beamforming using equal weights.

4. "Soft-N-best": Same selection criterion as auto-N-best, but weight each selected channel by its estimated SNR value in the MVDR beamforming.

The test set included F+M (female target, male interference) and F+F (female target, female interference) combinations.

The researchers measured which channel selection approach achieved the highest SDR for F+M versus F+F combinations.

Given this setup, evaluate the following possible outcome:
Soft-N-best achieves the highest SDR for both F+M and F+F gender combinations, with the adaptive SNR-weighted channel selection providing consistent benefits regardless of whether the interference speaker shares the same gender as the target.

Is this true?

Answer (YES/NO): NO